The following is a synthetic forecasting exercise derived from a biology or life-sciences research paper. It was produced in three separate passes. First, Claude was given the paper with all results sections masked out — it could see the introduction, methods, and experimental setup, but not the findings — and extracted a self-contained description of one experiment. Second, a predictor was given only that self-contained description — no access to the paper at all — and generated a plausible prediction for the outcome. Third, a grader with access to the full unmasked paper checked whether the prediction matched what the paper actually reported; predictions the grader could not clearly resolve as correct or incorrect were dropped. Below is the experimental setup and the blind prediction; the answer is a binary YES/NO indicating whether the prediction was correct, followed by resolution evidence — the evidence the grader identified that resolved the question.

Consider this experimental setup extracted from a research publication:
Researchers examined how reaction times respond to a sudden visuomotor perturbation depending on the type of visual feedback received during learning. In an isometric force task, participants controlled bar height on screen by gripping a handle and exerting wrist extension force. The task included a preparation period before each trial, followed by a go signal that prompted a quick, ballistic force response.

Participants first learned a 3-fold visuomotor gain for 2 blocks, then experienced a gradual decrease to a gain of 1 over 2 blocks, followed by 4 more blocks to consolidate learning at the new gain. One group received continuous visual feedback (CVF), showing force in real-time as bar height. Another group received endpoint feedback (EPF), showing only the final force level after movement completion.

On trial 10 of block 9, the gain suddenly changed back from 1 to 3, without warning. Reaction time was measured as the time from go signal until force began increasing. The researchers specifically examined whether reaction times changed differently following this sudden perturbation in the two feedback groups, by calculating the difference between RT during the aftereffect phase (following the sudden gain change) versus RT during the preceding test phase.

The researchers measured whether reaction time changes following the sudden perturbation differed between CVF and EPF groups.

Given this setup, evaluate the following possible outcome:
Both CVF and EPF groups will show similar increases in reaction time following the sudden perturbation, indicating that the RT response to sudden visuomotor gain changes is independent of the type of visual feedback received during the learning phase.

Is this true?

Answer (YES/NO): NO